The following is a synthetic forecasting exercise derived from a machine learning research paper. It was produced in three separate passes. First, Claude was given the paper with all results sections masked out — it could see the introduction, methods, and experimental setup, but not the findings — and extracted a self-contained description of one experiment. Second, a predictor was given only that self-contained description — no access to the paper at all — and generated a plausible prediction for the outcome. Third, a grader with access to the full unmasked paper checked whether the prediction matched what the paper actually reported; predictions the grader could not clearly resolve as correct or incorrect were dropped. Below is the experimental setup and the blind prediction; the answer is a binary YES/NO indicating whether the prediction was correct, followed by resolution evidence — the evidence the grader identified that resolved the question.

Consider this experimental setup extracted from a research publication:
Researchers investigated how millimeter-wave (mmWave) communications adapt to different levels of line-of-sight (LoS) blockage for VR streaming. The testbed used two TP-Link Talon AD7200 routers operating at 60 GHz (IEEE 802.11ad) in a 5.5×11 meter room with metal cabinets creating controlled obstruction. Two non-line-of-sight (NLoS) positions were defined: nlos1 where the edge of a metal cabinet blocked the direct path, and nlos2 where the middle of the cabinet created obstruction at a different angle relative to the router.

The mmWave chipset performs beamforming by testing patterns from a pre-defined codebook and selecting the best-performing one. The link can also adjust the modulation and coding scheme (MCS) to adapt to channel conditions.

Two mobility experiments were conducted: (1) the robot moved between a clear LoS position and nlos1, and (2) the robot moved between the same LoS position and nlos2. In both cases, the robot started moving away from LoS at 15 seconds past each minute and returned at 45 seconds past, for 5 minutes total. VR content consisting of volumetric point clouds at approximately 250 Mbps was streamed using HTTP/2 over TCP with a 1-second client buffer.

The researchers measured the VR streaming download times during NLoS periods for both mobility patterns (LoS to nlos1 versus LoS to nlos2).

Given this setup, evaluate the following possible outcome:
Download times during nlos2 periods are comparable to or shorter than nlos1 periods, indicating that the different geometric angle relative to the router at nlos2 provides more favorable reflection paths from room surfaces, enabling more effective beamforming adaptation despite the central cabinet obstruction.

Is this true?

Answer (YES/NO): NO